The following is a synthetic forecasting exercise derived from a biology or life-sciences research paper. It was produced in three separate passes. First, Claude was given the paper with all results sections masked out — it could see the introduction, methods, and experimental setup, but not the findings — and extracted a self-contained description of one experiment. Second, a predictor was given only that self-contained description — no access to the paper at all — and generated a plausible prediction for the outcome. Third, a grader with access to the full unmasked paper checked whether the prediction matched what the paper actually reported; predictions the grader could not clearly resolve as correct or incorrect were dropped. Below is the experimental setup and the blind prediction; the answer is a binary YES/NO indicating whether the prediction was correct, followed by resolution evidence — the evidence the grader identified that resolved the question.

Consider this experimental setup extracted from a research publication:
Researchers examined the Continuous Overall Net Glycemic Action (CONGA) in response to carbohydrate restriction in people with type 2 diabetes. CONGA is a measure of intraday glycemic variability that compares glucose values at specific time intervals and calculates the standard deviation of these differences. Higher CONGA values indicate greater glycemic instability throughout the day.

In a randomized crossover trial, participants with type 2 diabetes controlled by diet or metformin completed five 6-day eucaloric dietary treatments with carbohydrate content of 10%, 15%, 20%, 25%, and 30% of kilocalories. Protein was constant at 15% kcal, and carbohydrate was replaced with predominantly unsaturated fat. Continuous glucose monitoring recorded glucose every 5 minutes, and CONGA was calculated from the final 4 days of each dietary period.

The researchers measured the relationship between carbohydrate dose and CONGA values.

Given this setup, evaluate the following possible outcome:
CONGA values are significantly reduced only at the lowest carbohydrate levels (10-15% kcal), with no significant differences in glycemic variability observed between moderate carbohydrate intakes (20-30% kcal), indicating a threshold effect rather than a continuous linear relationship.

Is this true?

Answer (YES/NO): NO